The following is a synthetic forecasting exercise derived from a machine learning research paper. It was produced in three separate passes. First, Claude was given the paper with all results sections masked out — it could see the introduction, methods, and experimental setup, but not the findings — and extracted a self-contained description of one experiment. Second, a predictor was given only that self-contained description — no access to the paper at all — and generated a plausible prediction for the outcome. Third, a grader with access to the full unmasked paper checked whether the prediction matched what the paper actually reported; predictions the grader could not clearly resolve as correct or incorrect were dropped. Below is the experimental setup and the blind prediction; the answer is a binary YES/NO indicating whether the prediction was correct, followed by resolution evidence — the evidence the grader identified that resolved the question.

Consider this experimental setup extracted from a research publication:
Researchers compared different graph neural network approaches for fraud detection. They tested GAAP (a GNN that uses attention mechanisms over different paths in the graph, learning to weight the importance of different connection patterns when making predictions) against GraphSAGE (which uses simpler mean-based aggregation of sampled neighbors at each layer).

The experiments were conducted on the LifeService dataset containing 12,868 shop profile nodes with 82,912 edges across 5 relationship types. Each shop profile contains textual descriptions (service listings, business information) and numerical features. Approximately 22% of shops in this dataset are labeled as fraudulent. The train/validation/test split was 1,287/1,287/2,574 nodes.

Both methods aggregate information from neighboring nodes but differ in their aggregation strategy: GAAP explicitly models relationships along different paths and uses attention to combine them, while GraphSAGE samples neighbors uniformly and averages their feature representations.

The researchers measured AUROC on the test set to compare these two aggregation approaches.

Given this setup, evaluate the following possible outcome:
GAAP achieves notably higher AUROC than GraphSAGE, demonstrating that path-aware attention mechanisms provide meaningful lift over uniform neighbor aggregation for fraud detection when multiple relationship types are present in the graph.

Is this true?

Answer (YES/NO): NO